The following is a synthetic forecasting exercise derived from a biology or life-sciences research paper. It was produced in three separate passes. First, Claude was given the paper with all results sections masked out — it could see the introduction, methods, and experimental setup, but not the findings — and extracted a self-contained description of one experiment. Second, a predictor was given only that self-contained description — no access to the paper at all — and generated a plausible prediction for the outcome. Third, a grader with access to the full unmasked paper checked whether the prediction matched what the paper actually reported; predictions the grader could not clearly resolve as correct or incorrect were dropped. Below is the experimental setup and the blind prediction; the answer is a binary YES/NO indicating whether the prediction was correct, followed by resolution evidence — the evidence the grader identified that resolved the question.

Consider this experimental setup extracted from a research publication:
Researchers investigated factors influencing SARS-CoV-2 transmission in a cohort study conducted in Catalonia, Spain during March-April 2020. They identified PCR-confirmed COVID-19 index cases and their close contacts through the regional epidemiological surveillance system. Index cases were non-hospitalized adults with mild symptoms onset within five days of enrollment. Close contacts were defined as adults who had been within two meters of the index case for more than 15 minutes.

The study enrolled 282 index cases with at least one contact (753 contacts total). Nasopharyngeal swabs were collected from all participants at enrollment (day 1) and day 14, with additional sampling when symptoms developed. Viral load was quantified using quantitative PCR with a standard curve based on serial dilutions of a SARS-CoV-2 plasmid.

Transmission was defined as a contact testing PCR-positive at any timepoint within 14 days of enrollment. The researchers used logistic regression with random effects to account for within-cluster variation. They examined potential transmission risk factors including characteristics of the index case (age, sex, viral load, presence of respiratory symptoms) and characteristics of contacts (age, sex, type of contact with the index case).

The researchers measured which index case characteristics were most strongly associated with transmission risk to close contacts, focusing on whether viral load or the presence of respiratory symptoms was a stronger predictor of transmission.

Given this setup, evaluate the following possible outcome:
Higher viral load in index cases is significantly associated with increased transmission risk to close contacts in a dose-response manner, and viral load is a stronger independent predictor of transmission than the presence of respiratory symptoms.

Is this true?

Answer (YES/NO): YES